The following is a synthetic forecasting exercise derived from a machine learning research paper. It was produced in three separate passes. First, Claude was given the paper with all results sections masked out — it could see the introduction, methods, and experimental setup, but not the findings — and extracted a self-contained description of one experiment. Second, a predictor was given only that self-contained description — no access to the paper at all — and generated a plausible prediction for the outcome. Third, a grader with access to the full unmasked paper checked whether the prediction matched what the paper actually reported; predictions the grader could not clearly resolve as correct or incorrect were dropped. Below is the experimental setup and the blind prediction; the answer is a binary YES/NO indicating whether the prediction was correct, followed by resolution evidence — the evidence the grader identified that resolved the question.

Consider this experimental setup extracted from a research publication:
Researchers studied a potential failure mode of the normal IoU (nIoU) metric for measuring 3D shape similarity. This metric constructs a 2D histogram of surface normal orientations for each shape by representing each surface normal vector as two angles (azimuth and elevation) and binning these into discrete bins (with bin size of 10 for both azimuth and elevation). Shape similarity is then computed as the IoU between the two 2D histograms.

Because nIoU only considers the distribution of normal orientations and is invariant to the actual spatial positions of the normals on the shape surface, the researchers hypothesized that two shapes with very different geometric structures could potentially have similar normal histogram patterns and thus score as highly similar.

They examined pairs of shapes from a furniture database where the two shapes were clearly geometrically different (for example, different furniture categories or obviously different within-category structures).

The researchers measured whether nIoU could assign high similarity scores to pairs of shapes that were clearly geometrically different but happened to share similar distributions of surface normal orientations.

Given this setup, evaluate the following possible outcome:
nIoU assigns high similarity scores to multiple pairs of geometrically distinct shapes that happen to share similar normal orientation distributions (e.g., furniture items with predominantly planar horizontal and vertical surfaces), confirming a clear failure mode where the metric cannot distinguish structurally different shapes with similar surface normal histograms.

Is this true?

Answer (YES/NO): YES